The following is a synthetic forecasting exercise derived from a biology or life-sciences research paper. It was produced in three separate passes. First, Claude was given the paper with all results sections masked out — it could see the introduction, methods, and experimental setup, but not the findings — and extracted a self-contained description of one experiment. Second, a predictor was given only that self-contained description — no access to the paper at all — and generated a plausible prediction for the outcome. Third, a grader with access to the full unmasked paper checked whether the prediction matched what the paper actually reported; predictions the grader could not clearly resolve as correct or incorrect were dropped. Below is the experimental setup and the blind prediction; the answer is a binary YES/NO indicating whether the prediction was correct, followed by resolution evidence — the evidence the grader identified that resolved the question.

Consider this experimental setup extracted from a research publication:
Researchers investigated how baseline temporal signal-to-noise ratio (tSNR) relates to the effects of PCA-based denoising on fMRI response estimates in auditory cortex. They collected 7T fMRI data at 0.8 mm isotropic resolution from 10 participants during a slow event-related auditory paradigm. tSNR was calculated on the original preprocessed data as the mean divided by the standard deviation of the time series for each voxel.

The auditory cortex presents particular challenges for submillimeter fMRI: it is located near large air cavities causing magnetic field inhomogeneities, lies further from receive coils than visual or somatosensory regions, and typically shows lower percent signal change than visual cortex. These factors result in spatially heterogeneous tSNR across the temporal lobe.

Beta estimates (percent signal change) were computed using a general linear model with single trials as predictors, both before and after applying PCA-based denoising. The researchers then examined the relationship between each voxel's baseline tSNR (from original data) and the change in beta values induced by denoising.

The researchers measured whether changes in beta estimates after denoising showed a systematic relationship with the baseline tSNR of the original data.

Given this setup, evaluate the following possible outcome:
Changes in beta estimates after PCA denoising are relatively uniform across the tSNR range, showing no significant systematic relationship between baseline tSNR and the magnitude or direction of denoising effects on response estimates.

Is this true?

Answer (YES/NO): NO